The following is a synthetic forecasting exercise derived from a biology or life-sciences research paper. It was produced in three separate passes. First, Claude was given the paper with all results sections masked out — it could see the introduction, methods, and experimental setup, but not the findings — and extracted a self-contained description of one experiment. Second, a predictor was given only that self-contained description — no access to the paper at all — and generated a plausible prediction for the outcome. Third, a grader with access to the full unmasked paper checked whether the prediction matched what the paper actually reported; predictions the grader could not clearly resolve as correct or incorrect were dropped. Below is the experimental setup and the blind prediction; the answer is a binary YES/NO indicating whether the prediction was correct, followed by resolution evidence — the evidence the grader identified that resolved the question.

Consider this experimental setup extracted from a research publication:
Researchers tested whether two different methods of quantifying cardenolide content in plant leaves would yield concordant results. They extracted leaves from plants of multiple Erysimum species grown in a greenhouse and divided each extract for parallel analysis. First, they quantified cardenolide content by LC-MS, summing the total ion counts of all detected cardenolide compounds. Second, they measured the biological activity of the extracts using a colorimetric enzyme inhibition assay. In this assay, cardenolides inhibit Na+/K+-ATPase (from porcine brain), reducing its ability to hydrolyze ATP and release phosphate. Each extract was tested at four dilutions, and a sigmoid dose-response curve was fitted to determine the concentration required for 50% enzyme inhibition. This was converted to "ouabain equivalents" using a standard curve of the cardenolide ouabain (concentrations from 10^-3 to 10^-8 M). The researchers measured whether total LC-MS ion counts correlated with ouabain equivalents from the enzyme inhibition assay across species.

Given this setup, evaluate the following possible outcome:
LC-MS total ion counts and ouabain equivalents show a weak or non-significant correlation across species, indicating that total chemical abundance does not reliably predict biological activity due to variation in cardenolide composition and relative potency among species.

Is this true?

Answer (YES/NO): NO